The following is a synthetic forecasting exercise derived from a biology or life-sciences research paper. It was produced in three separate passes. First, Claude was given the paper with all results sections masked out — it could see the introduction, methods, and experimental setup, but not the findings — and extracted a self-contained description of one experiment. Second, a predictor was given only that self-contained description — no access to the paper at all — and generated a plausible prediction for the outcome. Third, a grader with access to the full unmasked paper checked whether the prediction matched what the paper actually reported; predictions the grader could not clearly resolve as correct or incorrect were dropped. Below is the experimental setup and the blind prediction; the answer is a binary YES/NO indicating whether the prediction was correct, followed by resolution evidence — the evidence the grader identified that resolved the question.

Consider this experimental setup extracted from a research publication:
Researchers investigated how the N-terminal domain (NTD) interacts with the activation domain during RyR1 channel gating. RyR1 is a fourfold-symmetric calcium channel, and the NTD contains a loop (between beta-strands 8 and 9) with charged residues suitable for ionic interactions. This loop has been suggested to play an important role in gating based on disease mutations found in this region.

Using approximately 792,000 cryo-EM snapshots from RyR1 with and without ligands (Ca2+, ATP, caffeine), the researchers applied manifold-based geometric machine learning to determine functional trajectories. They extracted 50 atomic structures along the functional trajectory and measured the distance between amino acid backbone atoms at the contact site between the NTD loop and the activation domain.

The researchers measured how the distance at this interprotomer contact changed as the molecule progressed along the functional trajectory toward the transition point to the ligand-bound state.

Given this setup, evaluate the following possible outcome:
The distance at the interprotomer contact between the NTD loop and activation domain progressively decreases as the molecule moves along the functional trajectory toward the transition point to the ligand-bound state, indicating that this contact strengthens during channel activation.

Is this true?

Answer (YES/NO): NO